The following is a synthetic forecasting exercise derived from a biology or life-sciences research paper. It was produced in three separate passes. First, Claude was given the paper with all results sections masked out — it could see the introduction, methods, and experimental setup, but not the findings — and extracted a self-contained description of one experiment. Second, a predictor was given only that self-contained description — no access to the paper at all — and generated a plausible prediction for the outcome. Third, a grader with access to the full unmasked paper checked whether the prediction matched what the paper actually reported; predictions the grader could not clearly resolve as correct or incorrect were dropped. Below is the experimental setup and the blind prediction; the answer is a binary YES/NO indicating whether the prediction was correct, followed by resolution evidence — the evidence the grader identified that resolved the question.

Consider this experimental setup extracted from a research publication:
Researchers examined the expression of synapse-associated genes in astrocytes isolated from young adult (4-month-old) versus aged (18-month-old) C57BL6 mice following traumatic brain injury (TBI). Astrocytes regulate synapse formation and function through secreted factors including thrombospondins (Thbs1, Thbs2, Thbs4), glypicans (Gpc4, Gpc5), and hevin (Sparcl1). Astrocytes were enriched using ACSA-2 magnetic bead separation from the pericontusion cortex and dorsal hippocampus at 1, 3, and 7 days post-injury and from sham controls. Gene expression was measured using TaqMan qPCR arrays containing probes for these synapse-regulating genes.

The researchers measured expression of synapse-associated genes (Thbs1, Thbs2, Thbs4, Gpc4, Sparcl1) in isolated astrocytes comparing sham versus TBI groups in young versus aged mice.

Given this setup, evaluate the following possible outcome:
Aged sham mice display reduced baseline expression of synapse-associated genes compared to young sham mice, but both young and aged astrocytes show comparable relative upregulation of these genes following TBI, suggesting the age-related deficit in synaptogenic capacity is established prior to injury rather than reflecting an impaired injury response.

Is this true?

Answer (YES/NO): NO